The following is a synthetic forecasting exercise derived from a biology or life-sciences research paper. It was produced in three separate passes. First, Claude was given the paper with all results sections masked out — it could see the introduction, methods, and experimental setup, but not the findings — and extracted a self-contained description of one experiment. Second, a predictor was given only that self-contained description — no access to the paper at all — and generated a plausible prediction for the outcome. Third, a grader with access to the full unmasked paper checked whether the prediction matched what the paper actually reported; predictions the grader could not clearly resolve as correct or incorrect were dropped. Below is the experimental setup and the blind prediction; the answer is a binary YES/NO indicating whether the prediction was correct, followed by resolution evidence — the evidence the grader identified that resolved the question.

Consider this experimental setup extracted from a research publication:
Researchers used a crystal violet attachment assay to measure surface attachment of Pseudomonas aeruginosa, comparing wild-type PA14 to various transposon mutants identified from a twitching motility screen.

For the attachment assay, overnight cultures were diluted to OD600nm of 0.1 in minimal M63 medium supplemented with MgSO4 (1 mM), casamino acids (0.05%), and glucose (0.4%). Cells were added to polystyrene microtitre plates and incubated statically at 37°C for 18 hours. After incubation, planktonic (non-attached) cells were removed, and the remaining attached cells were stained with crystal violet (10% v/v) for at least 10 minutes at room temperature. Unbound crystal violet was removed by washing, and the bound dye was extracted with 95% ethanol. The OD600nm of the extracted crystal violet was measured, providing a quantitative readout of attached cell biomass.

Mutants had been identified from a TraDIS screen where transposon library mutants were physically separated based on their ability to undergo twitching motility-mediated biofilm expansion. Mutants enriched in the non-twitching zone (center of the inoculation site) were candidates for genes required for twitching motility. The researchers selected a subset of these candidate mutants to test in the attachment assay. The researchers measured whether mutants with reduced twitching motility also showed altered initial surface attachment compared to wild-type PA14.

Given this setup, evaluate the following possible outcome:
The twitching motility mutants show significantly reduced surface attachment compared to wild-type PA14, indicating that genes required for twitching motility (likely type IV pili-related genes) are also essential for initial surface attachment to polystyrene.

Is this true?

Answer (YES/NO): NO